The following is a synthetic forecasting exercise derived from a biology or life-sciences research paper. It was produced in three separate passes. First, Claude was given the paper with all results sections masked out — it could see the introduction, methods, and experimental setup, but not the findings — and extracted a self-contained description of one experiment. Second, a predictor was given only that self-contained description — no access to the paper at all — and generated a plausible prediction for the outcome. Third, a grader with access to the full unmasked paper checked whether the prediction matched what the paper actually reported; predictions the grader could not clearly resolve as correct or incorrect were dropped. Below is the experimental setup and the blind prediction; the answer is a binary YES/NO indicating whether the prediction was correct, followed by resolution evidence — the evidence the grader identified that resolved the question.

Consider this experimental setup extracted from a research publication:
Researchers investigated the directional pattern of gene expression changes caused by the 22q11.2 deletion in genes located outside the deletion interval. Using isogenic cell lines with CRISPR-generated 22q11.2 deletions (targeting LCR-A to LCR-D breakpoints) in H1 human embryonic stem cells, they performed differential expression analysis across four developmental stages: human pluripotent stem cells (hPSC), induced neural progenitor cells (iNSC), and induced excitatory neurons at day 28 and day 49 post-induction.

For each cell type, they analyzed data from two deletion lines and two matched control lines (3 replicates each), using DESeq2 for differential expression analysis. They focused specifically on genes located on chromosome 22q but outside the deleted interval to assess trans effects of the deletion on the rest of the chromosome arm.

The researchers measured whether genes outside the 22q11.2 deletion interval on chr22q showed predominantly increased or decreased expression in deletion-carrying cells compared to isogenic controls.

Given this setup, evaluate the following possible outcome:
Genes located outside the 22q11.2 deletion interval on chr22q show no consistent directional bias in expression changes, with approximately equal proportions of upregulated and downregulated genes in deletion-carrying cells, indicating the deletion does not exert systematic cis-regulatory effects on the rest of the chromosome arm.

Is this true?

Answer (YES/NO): NO